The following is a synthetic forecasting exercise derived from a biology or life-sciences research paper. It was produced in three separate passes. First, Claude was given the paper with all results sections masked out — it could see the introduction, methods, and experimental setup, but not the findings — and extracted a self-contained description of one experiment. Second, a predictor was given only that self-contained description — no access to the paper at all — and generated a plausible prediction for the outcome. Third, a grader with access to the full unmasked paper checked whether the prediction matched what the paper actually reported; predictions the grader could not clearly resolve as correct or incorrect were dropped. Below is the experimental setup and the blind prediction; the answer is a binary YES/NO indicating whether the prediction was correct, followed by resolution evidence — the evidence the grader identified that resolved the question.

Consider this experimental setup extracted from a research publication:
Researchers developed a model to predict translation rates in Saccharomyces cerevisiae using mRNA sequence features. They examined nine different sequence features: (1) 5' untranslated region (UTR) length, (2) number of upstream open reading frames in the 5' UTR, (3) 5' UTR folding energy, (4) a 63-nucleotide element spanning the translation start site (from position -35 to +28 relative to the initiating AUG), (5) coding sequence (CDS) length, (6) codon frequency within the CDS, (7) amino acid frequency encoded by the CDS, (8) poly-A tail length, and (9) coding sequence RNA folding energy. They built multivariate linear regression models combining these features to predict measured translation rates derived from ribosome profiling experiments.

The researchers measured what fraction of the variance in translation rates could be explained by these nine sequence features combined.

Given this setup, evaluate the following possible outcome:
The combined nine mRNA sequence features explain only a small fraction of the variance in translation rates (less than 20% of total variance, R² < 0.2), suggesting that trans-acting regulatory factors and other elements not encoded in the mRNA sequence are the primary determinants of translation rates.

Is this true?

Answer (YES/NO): NO